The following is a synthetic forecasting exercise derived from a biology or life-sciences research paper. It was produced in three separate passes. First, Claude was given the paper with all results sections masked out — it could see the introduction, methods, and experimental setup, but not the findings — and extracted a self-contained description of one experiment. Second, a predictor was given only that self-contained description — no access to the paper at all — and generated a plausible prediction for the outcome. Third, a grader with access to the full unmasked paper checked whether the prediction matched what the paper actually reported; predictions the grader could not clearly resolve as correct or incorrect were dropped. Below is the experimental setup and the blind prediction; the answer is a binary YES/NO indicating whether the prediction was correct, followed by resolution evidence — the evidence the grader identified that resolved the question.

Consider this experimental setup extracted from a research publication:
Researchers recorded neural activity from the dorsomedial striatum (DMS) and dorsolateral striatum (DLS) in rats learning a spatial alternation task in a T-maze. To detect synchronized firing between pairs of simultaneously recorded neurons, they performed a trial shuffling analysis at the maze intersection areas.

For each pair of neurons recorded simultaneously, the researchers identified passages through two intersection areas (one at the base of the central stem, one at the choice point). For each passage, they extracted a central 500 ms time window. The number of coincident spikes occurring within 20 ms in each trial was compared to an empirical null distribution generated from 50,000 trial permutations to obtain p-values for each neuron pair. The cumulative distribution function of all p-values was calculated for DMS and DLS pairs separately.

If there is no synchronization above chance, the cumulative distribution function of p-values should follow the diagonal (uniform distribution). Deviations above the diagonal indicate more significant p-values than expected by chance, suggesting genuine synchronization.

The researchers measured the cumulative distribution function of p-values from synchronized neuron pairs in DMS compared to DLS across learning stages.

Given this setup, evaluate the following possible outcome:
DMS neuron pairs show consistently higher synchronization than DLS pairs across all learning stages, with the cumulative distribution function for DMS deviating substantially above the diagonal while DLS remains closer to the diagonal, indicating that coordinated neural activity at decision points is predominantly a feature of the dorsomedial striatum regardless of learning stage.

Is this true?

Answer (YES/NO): NO